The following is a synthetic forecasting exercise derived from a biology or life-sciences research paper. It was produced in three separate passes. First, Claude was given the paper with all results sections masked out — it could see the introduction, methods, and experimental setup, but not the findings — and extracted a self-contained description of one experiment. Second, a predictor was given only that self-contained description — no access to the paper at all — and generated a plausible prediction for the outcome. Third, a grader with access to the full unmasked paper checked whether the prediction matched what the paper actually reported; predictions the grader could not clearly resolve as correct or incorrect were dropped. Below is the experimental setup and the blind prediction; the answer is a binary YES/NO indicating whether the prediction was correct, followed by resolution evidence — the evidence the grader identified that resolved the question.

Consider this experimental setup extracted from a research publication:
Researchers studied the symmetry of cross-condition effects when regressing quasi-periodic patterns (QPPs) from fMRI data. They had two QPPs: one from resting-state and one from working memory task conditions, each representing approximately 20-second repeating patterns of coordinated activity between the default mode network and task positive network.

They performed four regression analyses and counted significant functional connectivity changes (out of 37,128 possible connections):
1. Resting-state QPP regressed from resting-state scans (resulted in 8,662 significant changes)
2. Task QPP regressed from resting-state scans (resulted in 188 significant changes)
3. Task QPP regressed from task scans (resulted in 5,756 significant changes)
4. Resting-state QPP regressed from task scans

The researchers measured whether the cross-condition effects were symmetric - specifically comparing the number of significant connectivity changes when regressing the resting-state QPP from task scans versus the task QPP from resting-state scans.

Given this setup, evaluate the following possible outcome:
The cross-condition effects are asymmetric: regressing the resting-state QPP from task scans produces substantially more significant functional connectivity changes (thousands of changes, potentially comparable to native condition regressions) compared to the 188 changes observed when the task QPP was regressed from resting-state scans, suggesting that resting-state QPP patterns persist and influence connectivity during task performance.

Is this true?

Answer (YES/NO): NO